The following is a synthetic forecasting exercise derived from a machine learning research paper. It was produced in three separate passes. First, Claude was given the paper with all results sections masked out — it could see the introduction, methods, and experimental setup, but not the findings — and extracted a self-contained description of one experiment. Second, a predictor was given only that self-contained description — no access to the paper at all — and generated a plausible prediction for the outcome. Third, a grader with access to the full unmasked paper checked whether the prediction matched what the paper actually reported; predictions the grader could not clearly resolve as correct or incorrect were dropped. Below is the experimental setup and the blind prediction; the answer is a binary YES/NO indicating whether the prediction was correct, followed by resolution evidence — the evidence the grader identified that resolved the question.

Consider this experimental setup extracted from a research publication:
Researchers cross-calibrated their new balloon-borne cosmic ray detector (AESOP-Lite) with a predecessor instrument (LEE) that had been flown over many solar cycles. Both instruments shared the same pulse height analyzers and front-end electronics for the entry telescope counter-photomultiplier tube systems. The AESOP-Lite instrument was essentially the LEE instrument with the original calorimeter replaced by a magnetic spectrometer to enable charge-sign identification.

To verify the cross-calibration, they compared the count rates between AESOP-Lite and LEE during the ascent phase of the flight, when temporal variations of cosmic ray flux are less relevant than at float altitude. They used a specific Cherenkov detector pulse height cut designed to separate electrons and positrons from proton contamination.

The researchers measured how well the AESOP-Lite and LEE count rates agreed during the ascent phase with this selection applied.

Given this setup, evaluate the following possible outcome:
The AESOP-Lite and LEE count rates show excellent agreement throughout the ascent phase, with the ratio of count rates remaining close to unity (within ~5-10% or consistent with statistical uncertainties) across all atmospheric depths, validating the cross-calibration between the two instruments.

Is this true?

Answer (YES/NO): YES